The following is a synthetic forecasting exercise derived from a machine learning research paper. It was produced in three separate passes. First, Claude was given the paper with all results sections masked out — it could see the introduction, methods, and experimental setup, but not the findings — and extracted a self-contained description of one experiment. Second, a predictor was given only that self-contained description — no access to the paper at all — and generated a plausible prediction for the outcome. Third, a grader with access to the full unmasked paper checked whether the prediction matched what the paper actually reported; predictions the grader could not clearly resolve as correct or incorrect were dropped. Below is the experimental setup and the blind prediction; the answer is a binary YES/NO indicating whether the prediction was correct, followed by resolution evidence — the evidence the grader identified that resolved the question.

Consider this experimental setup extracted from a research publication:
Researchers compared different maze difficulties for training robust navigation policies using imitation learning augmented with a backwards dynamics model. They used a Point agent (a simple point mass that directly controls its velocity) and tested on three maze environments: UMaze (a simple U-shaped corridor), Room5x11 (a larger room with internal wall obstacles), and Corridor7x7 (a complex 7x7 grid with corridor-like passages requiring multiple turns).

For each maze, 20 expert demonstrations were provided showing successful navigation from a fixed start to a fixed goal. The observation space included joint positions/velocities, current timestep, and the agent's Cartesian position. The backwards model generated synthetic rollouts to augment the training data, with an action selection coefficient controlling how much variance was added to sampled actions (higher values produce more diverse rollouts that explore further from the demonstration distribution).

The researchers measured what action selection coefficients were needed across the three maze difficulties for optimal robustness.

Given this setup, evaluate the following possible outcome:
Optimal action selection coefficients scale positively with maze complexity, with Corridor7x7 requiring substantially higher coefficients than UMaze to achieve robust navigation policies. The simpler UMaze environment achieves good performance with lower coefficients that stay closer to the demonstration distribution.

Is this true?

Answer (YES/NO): NO